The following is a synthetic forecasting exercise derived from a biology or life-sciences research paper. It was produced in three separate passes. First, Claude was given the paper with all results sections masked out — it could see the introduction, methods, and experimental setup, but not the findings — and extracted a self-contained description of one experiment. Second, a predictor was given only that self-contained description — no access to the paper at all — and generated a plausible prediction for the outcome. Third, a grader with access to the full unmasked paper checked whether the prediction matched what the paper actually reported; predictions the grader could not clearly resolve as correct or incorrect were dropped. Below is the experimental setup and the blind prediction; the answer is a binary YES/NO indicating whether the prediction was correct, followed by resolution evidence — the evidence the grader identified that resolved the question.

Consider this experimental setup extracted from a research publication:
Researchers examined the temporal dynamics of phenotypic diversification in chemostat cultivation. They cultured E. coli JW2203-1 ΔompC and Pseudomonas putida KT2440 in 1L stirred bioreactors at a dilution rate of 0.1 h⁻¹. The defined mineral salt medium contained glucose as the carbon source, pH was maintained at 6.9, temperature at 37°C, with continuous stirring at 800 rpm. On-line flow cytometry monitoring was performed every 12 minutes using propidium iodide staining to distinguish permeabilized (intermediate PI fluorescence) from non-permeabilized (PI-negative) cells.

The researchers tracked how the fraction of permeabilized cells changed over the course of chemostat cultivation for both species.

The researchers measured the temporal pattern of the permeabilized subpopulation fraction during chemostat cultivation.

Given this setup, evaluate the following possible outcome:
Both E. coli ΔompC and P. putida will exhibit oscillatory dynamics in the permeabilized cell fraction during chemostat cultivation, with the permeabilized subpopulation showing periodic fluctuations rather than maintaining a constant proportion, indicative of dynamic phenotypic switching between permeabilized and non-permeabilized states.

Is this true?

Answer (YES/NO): NO